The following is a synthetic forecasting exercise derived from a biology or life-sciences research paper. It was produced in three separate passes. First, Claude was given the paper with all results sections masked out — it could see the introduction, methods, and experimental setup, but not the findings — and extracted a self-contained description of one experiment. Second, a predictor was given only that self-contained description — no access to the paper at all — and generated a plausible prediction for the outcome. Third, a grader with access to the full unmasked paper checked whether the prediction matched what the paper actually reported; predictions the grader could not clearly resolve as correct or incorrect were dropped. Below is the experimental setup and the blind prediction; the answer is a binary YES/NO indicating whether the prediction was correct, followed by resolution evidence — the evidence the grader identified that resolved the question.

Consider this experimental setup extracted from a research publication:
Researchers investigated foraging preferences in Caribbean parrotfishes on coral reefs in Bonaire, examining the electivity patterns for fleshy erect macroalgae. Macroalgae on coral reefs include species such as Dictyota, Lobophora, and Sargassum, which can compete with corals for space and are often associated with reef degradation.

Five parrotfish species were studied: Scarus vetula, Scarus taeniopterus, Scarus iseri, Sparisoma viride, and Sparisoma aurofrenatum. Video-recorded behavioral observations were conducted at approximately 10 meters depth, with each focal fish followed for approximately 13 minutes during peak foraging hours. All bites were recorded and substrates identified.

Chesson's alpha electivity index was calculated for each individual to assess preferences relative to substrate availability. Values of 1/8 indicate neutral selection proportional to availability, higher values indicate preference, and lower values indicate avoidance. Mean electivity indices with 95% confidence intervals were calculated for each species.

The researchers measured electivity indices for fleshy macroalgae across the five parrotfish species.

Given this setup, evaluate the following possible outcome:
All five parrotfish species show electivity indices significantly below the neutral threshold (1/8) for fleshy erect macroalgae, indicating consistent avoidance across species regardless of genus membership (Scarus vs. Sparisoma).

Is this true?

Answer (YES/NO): NO